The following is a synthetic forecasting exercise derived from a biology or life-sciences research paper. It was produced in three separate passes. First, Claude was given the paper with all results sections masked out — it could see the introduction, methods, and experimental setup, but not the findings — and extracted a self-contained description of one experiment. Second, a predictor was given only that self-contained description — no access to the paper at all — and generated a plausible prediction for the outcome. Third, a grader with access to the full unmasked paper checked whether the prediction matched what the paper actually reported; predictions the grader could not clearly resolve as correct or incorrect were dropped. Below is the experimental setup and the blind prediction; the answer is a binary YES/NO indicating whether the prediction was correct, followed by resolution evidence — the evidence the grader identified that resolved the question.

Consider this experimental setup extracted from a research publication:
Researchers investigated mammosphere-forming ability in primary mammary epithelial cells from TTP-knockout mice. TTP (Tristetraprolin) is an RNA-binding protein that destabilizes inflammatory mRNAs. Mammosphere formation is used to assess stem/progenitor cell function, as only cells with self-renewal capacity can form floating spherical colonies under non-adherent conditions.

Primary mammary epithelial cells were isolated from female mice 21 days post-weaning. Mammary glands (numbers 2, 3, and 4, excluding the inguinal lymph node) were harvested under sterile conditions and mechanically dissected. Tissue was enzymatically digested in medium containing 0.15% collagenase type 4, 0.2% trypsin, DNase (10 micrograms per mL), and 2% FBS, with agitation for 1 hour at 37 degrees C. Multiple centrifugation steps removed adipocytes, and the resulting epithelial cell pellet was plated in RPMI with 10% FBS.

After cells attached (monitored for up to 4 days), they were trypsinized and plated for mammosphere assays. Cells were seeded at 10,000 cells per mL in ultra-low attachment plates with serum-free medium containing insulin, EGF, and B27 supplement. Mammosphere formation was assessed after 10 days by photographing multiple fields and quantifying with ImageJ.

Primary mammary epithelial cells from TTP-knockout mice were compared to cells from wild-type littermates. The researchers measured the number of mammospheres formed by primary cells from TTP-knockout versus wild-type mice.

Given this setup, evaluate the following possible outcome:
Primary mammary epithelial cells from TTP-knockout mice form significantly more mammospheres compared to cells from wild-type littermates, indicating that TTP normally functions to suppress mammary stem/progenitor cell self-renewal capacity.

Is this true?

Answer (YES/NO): NO